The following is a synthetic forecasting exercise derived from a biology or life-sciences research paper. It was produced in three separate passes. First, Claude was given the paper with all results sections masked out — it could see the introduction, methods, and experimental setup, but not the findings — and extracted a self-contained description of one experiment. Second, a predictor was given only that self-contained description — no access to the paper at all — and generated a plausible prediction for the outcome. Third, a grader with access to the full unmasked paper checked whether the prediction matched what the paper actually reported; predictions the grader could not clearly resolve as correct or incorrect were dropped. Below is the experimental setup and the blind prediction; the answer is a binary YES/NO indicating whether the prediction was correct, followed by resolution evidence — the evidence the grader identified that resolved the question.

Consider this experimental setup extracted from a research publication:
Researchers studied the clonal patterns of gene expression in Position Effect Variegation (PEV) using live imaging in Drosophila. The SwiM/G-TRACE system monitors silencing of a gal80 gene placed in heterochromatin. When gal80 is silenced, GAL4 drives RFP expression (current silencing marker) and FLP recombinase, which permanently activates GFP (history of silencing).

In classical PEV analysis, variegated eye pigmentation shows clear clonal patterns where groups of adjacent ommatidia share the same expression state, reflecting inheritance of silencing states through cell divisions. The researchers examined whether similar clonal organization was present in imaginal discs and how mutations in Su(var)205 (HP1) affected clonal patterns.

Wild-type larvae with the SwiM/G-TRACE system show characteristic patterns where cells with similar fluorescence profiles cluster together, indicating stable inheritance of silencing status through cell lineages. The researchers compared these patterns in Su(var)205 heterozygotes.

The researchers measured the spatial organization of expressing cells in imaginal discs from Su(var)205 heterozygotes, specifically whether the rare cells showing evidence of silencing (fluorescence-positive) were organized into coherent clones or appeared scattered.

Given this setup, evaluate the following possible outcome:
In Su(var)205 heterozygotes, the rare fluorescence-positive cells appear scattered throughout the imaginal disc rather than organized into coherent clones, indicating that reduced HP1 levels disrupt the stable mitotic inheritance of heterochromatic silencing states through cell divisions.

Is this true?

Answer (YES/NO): NO